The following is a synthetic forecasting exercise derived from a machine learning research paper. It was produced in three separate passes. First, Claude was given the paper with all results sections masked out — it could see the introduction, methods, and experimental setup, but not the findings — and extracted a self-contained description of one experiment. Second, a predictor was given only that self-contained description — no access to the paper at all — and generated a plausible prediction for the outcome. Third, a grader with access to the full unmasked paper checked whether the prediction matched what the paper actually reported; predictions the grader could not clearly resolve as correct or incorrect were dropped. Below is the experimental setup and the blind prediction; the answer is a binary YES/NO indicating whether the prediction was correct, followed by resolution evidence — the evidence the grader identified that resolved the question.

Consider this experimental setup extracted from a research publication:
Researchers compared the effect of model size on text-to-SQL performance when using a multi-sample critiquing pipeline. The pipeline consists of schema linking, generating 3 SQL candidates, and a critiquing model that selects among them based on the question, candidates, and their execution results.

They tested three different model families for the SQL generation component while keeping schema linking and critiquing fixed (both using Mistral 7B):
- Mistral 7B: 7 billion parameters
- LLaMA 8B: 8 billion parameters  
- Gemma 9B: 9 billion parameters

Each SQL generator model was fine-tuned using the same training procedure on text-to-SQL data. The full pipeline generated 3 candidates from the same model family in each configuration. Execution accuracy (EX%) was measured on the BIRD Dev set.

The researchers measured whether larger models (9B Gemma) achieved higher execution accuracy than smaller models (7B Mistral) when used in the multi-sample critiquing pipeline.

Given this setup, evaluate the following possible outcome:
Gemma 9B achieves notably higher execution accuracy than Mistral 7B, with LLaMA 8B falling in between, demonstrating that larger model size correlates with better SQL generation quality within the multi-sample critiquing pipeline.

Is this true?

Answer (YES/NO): NO